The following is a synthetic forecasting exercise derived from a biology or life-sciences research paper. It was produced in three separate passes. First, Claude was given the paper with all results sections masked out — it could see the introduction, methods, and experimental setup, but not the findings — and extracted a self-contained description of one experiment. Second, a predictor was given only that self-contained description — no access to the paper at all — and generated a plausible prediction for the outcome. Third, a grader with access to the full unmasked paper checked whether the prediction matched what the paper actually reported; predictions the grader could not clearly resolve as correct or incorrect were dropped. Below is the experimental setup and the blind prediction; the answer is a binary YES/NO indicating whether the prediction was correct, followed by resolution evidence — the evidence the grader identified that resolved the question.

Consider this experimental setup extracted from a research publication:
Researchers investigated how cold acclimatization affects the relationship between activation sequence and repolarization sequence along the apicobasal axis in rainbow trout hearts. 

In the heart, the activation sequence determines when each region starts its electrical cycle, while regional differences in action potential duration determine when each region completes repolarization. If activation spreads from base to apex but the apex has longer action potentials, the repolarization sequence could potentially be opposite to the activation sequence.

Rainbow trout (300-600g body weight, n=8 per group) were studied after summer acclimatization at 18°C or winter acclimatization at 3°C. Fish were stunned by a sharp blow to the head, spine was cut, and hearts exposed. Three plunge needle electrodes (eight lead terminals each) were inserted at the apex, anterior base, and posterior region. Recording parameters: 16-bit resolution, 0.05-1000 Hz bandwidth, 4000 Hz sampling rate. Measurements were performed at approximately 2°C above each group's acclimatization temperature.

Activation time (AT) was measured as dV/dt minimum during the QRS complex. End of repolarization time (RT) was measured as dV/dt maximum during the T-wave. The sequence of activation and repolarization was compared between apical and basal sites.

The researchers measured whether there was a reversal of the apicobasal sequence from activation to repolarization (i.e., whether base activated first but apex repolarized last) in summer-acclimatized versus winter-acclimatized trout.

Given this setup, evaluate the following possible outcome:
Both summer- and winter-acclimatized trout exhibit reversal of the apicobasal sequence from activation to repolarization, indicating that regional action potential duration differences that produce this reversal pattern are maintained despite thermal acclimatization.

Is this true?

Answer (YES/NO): NO